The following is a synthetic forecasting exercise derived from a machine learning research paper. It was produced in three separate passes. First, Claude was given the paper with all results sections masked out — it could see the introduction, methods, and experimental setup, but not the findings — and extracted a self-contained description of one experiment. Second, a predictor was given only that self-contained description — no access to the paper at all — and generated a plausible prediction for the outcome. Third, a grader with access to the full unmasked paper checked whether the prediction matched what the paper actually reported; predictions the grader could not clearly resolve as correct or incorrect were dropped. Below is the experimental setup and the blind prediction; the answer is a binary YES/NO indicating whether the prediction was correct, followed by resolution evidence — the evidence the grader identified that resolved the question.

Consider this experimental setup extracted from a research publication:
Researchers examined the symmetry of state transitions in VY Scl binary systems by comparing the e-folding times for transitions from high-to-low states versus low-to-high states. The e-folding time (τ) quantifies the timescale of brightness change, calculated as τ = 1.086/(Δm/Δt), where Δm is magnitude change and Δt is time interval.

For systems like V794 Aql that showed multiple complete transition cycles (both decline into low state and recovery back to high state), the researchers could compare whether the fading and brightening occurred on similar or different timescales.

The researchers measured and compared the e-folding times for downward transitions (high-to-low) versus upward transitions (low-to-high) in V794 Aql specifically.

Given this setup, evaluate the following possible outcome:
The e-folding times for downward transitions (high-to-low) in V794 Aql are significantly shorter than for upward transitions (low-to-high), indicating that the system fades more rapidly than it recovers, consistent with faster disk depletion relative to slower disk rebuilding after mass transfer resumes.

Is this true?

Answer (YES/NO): NO